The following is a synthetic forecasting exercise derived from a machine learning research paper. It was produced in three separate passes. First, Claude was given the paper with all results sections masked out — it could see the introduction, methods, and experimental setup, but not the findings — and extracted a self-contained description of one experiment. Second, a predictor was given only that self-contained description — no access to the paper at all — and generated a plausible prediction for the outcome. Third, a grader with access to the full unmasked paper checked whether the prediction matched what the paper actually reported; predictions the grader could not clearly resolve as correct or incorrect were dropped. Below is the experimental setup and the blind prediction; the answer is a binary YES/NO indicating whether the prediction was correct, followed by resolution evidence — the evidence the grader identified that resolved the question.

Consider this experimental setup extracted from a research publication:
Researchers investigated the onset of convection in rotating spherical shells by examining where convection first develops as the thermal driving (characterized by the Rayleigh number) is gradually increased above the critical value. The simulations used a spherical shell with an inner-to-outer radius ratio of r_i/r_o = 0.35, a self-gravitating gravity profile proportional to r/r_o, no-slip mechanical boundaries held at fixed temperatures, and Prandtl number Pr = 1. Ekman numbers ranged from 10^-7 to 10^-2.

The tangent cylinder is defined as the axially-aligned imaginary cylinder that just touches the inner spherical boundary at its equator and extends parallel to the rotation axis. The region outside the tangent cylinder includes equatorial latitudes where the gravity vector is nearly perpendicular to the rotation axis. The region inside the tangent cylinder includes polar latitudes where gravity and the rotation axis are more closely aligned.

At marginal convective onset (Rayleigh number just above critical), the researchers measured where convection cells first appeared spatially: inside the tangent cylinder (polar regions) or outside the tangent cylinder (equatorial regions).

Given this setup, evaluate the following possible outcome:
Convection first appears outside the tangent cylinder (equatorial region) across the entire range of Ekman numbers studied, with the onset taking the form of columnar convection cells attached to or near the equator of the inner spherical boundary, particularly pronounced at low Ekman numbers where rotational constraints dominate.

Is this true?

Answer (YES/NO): YES